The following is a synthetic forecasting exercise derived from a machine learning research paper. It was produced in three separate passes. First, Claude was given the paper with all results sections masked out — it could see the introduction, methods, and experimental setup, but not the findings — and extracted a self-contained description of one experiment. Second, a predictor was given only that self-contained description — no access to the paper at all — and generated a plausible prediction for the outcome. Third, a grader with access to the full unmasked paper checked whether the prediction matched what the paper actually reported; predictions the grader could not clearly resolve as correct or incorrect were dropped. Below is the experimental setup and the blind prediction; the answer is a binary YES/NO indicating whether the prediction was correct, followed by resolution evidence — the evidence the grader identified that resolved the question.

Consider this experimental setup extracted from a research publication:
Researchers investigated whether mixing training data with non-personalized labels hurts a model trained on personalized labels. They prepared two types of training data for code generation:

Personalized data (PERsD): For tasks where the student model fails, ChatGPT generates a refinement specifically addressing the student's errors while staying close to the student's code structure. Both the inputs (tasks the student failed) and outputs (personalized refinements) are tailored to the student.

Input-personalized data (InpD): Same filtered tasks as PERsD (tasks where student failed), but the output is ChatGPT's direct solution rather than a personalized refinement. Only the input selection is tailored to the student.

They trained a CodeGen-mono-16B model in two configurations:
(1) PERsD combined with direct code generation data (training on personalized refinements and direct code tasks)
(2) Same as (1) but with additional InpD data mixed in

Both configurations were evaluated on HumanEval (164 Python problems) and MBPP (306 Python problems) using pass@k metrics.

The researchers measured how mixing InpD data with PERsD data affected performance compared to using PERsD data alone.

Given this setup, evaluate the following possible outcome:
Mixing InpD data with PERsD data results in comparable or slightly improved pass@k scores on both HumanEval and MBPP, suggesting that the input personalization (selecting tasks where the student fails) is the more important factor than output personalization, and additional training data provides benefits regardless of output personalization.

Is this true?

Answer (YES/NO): NO